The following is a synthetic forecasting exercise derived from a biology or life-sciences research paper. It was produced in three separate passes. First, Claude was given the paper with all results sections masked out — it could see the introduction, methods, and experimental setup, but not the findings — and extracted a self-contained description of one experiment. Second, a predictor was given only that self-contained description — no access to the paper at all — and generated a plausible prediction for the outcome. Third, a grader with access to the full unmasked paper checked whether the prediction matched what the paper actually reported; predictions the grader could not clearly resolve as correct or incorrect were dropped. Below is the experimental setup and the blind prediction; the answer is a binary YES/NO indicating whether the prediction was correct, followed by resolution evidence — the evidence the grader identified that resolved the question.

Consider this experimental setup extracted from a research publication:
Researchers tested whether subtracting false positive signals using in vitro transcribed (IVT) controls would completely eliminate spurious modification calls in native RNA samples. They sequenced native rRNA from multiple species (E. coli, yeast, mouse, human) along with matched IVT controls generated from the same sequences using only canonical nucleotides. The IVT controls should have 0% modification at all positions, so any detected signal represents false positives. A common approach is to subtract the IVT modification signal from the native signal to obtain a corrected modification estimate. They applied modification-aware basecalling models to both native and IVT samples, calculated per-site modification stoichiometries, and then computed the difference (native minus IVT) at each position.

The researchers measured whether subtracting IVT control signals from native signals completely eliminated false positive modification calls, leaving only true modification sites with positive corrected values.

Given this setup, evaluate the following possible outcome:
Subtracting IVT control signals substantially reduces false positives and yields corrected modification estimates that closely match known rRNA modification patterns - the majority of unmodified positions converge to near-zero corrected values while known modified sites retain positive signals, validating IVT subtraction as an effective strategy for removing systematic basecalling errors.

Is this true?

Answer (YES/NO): NO